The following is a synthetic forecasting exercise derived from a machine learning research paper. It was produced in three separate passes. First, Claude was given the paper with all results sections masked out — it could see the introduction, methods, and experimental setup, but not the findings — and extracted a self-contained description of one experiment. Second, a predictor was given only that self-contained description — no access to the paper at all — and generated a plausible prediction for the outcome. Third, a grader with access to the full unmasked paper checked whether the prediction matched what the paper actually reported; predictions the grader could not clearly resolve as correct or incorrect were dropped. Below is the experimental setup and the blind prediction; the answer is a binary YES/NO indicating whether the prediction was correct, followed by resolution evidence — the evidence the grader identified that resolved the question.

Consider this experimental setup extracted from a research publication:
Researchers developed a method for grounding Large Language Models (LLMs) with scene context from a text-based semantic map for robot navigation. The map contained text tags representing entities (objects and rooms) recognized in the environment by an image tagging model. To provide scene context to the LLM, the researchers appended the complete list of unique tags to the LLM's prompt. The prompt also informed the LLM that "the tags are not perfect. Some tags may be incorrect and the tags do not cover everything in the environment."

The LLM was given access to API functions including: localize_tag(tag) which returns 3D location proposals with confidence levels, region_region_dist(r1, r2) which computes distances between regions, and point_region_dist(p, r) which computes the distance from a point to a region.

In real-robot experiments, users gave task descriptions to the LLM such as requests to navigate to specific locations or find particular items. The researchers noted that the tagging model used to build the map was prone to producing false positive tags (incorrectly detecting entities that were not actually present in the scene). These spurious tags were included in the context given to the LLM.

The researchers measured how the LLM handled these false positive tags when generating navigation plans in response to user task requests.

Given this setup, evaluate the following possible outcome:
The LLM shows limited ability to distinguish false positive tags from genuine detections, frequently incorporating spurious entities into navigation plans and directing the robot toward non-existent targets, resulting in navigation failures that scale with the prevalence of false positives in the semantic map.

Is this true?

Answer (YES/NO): NO